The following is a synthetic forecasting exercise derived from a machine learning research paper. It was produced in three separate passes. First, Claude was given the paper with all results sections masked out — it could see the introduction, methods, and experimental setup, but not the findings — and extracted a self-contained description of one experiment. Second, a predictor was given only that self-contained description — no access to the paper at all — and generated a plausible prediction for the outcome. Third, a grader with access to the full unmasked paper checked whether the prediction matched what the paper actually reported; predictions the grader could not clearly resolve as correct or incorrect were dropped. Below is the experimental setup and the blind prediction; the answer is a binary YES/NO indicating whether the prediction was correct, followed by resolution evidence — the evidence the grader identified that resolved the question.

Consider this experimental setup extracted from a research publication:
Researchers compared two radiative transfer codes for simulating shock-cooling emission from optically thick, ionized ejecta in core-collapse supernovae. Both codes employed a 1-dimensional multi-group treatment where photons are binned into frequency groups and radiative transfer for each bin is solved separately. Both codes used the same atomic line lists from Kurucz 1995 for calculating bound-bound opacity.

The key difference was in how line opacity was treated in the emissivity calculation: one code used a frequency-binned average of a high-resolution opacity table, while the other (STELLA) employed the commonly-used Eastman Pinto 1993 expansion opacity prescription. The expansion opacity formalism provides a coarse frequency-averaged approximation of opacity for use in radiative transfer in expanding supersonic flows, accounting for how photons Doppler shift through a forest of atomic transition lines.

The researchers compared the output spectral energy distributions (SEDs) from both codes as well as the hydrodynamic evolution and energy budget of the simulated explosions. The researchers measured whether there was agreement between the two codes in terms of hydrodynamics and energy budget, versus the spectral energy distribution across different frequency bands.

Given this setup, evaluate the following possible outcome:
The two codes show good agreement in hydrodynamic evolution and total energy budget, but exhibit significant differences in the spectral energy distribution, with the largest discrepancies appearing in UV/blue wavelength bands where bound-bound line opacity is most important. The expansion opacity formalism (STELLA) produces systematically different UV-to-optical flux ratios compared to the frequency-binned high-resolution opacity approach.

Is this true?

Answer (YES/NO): NO